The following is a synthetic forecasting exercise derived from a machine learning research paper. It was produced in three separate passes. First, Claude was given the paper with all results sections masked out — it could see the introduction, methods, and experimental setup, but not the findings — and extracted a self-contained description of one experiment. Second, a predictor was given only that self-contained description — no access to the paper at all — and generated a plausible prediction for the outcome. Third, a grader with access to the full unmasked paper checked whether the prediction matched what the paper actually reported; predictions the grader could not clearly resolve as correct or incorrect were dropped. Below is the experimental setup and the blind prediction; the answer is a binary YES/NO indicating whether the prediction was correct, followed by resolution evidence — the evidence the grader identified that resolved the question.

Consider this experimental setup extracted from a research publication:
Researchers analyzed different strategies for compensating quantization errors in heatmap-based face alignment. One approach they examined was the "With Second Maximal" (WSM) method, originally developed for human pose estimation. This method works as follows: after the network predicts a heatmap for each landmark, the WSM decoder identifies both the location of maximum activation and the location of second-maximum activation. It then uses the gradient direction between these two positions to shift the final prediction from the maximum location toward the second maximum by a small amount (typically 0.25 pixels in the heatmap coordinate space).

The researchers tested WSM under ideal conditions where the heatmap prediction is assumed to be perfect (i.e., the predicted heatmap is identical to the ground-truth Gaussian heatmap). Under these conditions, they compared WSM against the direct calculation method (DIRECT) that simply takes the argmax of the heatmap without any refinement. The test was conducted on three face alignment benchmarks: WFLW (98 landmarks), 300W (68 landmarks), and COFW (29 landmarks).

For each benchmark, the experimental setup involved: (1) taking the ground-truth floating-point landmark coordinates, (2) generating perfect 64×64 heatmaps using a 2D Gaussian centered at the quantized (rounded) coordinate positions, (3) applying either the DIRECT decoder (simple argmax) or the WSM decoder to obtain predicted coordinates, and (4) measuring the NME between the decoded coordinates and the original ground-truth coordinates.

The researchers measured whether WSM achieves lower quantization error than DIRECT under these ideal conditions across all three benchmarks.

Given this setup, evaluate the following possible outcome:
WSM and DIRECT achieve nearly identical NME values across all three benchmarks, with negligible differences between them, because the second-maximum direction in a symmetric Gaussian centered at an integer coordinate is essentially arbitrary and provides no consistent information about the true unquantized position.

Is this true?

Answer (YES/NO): YES